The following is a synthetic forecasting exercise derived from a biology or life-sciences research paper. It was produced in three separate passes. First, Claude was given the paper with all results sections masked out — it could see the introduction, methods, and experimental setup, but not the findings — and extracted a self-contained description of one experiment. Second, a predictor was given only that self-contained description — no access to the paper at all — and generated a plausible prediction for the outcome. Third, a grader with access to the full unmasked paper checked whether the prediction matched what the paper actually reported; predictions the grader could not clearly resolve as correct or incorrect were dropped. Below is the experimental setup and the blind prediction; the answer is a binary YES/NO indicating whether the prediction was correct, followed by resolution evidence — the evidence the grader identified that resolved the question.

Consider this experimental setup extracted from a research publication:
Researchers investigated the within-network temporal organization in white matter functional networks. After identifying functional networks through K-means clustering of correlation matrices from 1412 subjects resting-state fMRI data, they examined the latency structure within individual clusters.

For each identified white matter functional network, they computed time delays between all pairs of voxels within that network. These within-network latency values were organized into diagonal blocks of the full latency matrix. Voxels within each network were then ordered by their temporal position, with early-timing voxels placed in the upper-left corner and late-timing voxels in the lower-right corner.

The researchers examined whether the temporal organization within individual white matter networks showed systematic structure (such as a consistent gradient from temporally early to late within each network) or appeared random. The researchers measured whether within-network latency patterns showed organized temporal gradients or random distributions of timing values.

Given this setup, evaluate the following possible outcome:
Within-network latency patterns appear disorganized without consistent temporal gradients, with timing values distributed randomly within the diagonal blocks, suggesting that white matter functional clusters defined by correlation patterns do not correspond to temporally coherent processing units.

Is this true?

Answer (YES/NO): NO